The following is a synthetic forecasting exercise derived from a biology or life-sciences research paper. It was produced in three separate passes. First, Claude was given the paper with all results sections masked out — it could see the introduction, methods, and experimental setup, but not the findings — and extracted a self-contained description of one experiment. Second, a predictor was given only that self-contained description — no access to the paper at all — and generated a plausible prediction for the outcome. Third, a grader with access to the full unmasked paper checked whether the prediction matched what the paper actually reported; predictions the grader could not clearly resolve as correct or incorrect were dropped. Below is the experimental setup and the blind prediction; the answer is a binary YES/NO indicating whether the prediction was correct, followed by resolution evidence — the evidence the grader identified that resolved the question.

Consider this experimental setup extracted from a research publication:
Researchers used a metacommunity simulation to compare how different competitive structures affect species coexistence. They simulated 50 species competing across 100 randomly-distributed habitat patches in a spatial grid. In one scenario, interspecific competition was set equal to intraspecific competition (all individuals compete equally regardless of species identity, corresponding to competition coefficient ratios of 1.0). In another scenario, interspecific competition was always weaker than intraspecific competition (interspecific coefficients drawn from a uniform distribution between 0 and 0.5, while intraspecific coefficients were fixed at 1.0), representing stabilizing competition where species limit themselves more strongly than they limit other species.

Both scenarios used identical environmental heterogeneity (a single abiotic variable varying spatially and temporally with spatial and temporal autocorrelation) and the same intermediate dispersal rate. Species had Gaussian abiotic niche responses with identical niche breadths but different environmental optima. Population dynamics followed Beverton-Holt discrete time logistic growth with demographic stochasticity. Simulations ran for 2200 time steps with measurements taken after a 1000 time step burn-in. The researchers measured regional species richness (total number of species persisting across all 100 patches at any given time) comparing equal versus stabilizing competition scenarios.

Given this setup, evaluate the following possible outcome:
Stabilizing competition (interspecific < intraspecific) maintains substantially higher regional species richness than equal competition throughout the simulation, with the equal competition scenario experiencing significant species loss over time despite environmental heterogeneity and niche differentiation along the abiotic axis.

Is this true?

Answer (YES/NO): YES